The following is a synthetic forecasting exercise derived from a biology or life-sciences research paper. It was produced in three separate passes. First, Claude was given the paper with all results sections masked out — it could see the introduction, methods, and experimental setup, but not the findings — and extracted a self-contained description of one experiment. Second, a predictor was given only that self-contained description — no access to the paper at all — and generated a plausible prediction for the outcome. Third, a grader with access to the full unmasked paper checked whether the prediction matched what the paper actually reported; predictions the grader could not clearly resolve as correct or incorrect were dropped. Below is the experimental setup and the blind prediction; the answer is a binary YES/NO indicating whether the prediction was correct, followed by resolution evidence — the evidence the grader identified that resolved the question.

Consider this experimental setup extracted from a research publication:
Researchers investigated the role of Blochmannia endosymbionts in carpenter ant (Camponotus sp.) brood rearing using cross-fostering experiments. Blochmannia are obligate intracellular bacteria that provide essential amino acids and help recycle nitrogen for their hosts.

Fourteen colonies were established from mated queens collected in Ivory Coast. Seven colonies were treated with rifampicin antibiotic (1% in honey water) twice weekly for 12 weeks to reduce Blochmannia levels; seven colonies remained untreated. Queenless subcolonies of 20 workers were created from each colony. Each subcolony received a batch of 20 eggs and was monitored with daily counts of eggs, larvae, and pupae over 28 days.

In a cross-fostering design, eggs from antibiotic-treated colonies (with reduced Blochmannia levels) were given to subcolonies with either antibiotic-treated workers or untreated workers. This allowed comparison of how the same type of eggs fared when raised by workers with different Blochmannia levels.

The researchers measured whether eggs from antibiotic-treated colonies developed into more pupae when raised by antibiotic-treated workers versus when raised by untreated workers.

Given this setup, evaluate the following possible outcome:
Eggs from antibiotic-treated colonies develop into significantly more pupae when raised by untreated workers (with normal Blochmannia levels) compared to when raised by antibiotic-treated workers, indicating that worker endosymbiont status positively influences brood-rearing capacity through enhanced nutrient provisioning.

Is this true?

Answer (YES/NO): NO